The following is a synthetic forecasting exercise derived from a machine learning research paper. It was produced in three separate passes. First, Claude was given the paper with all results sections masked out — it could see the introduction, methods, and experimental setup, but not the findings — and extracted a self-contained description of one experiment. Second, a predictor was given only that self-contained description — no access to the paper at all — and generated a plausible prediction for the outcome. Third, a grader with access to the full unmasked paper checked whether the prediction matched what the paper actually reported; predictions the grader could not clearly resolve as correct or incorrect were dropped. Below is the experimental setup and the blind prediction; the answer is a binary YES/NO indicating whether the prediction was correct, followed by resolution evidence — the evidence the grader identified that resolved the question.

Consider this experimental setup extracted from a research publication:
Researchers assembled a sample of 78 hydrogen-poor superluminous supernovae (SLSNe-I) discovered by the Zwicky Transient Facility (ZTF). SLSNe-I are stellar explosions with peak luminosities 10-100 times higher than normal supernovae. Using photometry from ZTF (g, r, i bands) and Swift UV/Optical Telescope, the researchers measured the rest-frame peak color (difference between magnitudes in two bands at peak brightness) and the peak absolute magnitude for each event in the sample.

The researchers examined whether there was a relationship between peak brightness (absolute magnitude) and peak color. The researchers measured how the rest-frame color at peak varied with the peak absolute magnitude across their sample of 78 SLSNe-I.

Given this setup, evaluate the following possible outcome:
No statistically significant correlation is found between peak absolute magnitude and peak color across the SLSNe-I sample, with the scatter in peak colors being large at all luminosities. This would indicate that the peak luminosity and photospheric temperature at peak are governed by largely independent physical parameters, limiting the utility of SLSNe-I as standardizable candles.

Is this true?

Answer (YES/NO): NO